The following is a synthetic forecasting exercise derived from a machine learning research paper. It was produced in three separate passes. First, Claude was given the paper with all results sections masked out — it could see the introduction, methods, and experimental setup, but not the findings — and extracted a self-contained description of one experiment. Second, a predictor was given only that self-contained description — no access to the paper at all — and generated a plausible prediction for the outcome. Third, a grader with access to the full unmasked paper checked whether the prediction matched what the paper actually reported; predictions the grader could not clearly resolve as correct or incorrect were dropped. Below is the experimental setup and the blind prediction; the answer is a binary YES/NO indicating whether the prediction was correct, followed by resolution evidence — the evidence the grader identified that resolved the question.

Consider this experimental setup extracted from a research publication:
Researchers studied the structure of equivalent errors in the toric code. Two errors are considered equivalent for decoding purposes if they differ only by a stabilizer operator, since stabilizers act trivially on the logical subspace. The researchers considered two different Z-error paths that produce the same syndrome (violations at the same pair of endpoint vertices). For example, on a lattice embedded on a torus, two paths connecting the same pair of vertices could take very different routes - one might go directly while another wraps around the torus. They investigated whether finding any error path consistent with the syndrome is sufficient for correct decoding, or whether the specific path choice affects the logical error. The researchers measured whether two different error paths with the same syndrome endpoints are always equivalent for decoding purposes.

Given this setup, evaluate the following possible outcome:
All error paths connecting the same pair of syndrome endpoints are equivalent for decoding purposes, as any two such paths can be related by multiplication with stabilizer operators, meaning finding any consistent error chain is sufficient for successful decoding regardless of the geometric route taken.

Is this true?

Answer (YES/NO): NO